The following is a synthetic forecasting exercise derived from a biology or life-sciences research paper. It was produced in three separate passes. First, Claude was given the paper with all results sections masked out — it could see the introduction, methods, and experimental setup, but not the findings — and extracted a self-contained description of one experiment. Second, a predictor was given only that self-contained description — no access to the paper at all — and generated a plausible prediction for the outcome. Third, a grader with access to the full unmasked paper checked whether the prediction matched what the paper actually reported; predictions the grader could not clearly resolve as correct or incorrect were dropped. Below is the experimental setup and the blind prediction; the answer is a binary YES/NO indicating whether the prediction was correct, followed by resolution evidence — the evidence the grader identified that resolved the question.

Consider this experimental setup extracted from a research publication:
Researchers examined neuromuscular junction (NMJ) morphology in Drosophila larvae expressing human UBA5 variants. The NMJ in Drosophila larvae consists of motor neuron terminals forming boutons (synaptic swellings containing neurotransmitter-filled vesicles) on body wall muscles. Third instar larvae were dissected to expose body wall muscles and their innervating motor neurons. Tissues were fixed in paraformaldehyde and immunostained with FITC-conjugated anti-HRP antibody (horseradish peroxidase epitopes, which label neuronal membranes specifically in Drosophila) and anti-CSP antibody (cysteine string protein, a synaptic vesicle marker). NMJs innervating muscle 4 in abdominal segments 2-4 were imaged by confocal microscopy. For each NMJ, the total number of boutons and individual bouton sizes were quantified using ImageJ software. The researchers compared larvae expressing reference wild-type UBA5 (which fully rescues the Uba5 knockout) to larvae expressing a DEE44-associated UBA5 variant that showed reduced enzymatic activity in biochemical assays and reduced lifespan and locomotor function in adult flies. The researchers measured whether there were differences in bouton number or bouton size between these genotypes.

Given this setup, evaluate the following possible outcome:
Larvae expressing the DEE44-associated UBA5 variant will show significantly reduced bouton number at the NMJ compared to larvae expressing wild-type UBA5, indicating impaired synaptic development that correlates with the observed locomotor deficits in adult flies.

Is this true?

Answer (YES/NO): NO